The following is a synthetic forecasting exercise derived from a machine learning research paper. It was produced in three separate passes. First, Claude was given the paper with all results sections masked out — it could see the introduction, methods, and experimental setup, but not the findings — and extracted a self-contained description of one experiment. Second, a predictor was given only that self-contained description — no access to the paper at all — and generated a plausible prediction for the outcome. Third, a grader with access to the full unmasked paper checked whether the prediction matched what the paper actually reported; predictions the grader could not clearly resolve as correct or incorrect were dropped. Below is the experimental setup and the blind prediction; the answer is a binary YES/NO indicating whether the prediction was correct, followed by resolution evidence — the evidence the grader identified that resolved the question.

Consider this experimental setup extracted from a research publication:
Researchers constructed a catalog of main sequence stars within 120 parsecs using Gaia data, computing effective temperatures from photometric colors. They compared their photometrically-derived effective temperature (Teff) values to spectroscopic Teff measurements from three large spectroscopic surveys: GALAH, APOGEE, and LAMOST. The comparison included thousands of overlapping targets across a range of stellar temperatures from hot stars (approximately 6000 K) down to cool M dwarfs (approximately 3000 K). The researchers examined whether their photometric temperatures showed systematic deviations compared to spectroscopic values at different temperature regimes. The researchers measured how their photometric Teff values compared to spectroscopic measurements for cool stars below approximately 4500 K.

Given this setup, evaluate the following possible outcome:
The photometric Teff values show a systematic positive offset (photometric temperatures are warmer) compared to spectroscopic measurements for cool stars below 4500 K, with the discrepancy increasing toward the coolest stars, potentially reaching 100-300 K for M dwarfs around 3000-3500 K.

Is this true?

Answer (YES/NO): NO